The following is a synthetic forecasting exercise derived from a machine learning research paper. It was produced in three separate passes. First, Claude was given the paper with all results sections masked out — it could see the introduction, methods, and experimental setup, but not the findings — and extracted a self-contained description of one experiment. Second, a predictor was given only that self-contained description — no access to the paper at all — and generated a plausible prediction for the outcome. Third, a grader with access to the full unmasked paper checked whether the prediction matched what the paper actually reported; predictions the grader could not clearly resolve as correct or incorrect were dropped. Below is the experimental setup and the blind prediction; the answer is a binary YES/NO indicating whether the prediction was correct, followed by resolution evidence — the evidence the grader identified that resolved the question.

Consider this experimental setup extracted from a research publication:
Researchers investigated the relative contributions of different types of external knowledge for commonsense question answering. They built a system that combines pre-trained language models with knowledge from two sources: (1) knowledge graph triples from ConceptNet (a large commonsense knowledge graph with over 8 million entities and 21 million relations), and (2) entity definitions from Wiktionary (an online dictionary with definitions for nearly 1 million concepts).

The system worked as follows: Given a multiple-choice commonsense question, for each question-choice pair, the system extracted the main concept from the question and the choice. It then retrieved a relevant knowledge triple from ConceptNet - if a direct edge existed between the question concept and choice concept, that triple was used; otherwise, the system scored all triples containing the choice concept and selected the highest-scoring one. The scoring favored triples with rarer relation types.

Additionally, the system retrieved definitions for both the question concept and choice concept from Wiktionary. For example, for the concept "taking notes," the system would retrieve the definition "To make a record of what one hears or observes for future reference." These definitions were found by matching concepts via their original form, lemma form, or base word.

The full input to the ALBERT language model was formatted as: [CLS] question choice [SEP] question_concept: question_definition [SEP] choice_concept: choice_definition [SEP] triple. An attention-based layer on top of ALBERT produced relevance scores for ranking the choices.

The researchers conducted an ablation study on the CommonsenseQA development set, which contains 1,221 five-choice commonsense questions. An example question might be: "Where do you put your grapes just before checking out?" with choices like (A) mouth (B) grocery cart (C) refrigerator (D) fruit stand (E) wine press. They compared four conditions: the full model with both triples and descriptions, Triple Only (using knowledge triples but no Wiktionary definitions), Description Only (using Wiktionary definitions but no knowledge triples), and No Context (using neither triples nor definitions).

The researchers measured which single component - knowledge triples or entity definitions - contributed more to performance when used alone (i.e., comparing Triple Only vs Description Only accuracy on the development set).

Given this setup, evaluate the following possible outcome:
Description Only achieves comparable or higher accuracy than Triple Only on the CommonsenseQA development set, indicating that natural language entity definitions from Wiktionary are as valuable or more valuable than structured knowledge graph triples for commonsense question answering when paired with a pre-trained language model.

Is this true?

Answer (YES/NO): NO